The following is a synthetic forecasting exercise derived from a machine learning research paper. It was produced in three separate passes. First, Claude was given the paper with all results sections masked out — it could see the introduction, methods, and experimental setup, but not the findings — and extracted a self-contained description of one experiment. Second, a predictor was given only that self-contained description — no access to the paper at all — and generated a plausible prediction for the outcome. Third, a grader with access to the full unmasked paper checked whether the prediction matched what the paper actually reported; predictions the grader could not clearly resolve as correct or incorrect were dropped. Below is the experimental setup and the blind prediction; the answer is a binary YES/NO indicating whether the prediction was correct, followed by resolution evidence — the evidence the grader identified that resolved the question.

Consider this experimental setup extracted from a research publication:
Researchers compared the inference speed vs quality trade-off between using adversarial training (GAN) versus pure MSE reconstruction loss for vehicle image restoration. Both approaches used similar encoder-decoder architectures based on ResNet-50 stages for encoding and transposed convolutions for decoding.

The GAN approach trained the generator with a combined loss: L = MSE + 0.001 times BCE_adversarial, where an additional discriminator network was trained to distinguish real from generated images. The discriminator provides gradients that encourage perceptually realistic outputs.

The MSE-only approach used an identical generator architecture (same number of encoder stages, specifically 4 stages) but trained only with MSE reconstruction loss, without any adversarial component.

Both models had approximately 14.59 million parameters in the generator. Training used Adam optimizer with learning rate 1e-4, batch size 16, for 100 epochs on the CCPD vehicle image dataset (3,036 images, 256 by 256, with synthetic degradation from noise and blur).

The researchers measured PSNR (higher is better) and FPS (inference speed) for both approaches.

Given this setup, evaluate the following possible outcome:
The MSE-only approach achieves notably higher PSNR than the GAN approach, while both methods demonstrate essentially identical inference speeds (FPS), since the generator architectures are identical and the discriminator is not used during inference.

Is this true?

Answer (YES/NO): YES